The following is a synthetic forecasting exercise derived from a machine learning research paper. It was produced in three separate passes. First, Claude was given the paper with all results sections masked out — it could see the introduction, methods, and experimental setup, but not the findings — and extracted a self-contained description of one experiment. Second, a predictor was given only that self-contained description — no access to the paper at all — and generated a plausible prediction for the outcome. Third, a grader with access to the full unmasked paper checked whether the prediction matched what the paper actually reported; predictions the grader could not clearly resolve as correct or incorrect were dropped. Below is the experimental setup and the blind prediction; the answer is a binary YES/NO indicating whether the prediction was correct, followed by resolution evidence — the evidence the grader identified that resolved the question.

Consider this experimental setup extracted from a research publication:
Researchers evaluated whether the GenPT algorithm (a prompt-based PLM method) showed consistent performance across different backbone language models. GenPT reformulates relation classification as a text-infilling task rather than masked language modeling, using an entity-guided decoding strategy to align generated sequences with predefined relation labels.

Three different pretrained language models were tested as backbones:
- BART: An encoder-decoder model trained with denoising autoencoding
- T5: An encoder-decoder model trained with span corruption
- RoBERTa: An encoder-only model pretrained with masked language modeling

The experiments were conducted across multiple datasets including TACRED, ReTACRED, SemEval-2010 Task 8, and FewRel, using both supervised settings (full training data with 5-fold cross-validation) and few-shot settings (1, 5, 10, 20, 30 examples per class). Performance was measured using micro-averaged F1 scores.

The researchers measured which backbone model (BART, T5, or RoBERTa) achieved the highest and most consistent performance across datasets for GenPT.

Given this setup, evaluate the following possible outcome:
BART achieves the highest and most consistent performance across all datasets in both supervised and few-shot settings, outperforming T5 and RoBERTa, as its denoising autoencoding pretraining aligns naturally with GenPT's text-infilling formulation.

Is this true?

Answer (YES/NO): NO